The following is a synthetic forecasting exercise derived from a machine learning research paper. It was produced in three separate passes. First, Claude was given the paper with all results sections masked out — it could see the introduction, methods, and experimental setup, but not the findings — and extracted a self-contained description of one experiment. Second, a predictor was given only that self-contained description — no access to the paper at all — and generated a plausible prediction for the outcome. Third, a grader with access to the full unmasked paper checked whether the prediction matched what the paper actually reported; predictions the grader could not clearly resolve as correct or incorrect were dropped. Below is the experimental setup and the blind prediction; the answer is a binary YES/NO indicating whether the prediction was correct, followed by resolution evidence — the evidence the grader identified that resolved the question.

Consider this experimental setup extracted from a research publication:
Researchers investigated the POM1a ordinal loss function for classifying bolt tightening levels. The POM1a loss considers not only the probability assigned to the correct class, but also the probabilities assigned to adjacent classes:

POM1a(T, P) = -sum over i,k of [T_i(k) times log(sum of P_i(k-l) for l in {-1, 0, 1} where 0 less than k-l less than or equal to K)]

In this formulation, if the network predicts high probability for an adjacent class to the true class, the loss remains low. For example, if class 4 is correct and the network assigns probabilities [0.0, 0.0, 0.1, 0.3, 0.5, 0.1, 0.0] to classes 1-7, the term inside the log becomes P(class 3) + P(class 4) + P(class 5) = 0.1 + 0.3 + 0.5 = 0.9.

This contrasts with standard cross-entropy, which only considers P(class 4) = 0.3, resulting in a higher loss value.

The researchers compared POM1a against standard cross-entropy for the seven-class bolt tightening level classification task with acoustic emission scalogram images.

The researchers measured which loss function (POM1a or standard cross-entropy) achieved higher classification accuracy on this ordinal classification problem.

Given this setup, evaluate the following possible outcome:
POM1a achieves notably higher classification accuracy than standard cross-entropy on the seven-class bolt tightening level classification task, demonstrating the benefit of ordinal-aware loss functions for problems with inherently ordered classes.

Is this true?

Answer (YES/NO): YES